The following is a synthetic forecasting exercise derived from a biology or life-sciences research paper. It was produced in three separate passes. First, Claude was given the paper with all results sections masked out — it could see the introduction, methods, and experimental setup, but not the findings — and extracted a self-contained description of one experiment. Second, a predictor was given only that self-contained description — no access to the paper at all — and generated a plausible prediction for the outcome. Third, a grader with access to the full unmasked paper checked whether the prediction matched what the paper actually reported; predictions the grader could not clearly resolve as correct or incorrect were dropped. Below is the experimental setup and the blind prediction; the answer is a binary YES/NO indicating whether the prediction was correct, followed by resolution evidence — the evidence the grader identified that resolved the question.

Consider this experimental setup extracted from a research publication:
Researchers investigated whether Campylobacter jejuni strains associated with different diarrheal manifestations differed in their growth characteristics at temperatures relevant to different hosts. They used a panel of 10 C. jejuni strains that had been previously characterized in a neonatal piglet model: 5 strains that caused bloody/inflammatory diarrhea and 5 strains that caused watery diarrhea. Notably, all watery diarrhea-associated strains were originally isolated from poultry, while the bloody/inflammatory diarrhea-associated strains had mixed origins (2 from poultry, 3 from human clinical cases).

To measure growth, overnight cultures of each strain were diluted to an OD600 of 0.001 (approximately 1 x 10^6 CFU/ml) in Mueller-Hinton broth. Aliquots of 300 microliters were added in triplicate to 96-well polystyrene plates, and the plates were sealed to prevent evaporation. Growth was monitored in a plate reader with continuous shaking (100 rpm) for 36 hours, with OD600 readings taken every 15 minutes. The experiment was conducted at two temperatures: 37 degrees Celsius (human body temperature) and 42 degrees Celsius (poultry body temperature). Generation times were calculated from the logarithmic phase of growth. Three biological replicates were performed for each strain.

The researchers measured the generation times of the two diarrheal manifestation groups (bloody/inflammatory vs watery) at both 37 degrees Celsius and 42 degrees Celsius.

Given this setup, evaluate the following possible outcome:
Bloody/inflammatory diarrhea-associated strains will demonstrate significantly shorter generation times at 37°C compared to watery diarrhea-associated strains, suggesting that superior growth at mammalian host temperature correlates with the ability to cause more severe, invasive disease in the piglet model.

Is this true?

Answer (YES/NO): NO